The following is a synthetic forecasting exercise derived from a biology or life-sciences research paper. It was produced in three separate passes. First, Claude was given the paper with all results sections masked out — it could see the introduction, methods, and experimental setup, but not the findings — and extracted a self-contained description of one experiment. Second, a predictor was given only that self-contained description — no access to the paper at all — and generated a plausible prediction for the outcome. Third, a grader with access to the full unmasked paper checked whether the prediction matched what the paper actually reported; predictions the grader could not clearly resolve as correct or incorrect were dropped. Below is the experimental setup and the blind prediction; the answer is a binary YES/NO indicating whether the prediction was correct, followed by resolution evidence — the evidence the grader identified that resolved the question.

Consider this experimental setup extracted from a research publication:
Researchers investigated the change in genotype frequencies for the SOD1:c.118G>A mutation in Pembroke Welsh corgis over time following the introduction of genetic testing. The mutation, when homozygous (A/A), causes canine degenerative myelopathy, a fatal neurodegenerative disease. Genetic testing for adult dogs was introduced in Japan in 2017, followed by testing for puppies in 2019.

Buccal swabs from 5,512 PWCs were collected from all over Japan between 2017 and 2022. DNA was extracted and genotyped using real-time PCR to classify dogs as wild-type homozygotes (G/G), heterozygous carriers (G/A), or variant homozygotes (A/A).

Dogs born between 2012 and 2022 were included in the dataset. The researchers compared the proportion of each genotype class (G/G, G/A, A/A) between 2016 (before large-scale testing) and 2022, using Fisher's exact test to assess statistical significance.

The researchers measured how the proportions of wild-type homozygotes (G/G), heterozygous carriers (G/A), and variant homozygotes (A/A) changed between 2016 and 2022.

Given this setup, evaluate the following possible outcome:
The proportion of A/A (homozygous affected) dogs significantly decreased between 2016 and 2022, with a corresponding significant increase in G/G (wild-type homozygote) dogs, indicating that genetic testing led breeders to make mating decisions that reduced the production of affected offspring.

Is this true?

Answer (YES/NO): YES